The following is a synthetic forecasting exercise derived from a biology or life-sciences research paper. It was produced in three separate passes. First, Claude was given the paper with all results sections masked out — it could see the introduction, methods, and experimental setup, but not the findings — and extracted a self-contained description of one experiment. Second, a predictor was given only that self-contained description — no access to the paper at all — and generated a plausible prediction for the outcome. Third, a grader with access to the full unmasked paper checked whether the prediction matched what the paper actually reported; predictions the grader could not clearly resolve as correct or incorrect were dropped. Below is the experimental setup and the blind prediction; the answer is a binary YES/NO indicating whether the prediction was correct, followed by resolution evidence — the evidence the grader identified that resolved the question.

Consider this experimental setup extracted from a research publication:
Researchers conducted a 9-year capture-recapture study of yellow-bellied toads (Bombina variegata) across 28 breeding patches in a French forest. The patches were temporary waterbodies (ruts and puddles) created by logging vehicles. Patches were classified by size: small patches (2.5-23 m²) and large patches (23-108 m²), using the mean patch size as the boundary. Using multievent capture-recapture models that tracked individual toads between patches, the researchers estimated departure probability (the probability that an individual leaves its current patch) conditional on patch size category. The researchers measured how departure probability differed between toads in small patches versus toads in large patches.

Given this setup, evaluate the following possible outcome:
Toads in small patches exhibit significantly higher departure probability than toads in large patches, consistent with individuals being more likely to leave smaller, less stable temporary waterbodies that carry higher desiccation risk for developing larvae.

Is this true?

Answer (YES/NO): NO